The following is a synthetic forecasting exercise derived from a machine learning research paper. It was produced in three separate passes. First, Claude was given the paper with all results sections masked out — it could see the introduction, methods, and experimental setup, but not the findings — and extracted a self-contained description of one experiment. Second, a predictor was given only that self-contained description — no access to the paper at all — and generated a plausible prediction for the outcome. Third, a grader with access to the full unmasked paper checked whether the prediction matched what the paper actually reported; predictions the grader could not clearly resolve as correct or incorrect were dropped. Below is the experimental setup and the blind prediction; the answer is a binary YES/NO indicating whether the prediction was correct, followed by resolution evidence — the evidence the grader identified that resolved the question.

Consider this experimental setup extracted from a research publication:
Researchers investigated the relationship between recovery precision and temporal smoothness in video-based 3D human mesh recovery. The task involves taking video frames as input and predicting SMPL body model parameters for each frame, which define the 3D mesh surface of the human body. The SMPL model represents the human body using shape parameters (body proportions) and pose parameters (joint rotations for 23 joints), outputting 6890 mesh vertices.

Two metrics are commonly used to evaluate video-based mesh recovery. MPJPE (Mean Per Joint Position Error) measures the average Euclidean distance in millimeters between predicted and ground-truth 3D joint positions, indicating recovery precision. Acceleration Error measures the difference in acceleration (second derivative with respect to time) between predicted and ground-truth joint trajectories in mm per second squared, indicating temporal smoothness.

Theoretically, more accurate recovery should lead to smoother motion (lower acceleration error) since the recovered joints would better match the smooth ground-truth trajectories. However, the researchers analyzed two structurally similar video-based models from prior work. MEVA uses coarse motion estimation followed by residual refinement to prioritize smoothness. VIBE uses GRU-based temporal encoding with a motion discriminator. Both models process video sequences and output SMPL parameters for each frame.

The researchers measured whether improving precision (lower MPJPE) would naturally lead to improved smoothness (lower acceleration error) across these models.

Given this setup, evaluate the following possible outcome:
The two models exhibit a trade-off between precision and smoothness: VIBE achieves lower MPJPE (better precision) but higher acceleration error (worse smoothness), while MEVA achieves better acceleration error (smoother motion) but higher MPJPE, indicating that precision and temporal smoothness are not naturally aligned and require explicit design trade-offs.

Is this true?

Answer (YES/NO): YES